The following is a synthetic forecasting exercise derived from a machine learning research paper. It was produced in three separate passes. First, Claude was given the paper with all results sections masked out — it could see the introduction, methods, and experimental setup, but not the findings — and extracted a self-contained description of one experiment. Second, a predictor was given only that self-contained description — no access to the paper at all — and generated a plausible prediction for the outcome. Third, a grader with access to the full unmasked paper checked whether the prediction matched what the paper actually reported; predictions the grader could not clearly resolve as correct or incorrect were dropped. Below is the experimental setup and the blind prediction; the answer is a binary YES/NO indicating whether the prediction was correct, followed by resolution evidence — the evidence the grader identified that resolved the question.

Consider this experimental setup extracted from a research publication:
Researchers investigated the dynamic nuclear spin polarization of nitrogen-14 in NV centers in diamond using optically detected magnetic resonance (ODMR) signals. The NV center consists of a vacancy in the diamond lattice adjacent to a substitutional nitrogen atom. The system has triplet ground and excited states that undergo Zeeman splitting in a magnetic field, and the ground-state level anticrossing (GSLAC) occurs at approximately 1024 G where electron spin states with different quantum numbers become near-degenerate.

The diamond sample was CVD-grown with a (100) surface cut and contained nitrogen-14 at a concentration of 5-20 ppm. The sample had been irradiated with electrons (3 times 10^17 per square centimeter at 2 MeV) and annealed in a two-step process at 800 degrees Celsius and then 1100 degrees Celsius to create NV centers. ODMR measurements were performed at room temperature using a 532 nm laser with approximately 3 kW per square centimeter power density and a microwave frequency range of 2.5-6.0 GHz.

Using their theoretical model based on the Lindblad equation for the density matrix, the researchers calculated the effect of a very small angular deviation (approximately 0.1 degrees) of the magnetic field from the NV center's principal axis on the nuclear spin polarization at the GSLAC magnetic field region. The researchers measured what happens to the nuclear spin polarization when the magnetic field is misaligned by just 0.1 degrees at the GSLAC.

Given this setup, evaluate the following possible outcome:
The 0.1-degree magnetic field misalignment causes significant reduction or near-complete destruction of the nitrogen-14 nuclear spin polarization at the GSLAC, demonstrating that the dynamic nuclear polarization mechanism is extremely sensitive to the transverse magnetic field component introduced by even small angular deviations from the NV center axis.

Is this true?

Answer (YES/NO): YES